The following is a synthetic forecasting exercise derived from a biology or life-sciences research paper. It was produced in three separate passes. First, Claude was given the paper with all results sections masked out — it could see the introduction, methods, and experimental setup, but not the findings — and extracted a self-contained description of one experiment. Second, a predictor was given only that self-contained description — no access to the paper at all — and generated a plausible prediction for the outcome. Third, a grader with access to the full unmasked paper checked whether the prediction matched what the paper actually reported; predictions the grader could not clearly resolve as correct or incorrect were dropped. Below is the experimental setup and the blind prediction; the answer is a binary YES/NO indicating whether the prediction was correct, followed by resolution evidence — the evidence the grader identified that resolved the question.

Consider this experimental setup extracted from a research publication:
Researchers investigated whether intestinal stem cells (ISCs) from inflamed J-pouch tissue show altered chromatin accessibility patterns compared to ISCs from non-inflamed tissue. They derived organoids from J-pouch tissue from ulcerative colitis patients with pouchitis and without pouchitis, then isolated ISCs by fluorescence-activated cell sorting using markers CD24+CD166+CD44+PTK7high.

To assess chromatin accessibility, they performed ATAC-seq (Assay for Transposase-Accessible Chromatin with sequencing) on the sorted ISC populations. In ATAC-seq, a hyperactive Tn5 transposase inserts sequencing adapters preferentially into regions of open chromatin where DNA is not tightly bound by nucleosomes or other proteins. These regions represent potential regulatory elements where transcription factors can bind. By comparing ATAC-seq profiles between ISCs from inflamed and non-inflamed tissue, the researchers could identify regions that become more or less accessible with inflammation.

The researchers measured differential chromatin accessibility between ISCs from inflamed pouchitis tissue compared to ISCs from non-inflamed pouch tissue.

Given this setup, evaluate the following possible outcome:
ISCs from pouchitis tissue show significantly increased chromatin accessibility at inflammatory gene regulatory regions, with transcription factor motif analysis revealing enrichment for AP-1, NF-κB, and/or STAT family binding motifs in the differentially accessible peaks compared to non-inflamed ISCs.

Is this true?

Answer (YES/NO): NO